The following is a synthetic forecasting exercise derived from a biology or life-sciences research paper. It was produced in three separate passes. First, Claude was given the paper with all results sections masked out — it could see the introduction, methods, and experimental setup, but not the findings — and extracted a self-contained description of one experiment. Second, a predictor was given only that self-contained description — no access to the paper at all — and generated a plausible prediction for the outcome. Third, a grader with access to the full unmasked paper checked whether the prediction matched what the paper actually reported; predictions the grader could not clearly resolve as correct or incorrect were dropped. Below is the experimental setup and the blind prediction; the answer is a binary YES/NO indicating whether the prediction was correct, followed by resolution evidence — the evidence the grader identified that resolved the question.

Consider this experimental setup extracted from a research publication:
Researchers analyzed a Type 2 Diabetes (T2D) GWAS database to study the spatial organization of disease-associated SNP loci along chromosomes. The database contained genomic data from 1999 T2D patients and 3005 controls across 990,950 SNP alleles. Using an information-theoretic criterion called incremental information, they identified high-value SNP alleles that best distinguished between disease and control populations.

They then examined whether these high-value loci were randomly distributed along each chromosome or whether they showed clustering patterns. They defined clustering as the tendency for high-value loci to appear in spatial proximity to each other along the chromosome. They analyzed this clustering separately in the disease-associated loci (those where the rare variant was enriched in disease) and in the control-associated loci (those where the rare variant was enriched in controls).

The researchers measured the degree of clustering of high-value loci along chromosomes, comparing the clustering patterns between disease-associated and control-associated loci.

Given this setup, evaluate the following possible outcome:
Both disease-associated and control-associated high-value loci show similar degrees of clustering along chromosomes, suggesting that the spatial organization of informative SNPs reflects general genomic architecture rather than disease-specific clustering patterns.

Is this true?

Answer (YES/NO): NO